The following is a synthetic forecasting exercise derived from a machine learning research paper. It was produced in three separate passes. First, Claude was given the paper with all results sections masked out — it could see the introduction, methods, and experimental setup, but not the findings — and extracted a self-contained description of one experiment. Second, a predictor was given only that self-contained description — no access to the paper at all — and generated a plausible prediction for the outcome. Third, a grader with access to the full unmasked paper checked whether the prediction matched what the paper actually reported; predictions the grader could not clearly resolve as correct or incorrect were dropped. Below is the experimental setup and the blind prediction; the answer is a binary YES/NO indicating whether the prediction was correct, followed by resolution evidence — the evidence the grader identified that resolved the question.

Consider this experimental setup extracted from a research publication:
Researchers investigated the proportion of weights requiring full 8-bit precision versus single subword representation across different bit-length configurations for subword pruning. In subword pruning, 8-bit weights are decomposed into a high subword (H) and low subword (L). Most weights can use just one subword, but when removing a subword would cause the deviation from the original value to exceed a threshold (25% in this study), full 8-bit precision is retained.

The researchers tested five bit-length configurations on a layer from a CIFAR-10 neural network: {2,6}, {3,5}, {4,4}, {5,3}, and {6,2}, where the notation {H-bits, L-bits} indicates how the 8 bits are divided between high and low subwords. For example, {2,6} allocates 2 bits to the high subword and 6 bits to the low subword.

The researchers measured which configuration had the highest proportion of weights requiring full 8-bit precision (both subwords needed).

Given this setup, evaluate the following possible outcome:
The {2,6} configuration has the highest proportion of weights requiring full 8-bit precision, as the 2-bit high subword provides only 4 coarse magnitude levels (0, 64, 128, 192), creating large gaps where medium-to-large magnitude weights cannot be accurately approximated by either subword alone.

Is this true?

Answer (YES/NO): NO